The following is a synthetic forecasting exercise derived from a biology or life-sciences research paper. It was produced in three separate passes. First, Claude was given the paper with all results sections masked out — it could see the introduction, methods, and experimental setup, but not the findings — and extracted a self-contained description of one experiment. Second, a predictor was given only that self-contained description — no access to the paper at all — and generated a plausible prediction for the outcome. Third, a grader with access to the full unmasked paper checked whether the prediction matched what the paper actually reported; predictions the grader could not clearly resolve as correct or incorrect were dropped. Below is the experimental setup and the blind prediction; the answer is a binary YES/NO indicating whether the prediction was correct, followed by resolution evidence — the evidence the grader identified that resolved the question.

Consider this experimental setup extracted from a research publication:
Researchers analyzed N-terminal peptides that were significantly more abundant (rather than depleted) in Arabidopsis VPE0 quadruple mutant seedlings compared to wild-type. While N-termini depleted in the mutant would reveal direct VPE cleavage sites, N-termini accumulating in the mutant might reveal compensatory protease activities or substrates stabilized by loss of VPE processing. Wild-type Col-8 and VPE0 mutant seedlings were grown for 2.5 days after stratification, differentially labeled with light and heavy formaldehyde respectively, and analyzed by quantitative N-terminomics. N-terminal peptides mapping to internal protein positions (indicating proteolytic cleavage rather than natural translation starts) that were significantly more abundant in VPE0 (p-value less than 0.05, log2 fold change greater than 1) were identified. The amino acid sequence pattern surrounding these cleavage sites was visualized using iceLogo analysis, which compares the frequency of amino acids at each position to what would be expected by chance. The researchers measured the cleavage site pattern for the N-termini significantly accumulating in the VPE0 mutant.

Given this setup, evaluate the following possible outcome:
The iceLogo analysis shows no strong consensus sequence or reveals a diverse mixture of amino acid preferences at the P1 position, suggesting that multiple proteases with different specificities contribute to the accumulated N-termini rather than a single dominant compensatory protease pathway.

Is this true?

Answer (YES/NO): NO